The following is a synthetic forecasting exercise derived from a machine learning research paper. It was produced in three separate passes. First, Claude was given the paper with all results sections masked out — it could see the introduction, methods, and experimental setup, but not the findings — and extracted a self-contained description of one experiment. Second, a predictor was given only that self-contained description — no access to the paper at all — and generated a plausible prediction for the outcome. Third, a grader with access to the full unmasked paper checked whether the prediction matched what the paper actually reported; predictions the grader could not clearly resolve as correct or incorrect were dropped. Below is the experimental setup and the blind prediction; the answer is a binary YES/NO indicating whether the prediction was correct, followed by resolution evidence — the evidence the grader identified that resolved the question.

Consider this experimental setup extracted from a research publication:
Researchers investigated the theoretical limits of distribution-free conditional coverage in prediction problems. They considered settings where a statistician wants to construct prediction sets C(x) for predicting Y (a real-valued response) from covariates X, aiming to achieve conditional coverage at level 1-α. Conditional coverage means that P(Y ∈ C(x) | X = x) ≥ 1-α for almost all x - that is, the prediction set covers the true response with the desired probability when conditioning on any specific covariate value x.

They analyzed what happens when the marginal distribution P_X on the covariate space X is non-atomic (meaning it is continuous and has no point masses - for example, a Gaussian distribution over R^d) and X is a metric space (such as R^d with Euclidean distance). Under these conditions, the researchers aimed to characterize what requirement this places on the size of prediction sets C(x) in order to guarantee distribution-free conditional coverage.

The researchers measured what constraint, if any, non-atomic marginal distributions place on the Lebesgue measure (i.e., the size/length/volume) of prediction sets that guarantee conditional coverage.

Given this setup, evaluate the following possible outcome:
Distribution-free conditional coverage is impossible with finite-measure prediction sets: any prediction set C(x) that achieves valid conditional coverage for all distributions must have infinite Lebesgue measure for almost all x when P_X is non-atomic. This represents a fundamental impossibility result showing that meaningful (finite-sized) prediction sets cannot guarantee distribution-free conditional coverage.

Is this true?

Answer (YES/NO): YES